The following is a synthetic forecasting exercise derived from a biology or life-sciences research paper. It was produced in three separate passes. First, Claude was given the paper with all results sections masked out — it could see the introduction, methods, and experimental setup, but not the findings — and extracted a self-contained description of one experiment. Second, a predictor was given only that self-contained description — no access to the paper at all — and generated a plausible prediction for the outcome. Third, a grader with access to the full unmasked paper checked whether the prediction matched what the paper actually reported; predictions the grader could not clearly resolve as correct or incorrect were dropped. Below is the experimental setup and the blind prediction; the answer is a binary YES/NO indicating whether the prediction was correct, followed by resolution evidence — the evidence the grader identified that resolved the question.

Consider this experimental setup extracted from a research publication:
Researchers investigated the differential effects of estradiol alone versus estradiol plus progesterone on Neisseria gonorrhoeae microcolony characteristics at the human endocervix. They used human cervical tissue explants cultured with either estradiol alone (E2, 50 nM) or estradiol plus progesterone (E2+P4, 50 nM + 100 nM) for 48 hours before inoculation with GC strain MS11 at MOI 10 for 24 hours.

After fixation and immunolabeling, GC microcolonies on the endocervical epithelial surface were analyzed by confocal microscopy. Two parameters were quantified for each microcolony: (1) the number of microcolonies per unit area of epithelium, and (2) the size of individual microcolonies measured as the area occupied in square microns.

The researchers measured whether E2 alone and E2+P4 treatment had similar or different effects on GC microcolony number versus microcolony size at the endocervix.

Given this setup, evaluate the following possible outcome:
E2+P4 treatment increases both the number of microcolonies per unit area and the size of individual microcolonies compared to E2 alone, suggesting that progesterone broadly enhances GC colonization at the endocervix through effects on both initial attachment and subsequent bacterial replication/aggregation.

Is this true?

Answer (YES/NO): NO